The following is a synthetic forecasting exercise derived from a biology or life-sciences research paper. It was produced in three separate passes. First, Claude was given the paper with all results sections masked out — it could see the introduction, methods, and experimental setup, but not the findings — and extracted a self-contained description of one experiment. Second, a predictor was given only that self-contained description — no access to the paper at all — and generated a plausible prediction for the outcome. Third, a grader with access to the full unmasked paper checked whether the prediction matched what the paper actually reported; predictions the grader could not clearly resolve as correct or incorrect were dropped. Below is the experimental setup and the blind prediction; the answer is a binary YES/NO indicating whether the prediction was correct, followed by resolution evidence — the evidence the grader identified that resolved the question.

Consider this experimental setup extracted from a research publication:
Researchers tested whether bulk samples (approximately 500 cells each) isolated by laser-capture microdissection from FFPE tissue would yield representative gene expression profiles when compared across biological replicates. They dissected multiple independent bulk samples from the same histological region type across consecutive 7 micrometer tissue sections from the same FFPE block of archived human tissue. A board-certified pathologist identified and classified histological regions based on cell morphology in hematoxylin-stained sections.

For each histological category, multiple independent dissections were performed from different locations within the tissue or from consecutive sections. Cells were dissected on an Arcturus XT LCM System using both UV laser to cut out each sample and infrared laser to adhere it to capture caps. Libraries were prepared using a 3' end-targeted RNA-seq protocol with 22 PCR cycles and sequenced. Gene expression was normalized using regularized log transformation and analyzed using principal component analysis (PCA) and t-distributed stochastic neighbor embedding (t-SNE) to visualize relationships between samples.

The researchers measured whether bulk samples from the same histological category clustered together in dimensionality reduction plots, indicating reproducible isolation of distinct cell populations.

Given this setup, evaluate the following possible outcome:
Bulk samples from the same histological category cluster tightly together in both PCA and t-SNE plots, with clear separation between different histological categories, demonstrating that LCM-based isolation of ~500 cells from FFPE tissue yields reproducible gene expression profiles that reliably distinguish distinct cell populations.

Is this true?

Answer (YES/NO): YES